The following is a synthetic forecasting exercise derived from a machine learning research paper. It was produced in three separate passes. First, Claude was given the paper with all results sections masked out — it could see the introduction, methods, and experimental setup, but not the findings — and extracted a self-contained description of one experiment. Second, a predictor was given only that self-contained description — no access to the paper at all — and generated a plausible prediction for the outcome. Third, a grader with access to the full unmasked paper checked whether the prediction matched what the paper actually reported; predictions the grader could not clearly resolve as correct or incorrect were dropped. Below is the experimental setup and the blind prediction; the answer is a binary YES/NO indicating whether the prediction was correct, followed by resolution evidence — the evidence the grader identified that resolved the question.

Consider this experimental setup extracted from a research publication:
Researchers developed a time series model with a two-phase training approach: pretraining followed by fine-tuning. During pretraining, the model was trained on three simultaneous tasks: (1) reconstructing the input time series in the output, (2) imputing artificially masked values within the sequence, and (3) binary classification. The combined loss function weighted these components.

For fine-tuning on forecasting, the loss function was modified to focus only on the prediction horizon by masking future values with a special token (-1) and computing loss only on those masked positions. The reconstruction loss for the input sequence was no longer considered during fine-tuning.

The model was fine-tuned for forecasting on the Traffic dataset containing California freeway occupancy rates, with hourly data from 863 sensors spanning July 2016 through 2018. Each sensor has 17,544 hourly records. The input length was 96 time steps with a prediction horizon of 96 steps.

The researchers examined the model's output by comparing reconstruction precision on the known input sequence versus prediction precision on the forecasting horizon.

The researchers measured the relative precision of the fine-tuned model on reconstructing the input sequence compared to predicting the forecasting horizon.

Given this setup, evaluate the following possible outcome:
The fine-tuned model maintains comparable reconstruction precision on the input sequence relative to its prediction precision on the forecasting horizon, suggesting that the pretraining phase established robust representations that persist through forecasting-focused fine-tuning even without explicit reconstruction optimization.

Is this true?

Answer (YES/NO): NO